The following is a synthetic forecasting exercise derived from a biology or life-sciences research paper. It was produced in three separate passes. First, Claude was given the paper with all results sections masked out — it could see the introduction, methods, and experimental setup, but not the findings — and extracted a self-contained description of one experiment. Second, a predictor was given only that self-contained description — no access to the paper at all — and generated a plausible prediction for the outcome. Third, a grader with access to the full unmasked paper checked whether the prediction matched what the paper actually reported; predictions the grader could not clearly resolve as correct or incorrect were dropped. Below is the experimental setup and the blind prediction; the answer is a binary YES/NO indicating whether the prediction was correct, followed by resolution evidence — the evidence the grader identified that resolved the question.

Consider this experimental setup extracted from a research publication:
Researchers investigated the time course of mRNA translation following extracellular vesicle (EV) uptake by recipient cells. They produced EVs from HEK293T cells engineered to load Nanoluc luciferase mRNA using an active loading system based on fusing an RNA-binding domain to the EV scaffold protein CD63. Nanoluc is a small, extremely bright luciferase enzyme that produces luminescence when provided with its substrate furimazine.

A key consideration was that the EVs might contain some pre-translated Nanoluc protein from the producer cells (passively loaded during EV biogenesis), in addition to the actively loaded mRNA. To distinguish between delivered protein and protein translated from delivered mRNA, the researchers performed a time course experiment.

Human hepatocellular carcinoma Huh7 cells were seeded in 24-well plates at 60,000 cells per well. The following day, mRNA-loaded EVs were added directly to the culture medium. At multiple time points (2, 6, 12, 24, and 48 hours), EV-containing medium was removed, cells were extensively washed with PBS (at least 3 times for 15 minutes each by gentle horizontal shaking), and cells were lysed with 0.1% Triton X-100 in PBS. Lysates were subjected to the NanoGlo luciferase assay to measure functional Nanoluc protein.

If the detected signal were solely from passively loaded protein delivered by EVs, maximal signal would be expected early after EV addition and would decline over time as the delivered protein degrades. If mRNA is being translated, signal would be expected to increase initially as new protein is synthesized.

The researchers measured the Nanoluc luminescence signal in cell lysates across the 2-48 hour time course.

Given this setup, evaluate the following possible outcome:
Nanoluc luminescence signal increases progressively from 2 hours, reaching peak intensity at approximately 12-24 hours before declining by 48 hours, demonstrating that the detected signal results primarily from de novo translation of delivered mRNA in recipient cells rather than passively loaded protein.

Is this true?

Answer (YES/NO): YES